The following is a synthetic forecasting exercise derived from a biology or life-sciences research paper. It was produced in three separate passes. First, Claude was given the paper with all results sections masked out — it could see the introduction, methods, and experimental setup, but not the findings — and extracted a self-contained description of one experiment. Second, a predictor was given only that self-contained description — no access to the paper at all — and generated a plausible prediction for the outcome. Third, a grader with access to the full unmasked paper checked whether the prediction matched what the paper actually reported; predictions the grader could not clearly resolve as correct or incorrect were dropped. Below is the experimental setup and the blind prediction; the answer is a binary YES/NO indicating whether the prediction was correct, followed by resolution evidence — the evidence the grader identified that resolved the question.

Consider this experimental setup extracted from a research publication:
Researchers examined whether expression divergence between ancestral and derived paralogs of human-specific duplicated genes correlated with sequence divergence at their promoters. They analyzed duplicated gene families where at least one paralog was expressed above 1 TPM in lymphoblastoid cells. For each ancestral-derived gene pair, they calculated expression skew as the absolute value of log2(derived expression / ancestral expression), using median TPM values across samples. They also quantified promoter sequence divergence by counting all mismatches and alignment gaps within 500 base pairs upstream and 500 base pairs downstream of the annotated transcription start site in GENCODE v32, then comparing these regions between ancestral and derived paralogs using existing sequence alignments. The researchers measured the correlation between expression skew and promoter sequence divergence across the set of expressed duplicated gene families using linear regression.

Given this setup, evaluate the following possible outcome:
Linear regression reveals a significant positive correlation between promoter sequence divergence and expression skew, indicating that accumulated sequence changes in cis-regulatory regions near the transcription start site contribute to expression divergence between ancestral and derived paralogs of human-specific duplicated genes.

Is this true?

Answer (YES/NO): NO